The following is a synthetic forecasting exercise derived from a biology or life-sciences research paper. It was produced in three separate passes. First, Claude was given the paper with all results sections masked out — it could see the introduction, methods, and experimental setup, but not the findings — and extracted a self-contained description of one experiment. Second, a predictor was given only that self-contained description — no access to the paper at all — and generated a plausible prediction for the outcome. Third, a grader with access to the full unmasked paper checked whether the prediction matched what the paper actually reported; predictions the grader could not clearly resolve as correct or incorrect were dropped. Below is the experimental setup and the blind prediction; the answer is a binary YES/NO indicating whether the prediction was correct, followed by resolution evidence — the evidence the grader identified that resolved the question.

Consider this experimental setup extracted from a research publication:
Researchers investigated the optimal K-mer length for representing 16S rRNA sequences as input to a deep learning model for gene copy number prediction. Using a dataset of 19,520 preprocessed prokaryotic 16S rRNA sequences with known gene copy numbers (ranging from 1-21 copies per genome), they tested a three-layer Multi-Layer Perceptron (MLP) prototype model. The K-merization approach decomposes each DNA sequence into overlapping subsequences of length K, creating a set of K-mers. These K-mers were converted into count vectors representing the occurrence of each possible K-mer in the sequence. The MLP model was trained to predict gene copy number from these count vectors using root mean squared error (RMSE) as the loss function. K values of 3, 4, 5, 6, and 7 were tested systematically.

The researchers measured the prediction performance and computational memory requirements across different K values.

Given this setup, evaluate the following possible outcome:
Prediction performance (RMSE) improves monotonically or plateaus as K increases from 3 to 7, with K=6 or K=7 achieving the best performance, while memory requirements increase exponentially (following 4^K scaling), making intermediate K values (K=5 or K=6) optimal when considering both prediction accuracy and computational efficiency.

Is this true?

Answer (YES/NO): YES